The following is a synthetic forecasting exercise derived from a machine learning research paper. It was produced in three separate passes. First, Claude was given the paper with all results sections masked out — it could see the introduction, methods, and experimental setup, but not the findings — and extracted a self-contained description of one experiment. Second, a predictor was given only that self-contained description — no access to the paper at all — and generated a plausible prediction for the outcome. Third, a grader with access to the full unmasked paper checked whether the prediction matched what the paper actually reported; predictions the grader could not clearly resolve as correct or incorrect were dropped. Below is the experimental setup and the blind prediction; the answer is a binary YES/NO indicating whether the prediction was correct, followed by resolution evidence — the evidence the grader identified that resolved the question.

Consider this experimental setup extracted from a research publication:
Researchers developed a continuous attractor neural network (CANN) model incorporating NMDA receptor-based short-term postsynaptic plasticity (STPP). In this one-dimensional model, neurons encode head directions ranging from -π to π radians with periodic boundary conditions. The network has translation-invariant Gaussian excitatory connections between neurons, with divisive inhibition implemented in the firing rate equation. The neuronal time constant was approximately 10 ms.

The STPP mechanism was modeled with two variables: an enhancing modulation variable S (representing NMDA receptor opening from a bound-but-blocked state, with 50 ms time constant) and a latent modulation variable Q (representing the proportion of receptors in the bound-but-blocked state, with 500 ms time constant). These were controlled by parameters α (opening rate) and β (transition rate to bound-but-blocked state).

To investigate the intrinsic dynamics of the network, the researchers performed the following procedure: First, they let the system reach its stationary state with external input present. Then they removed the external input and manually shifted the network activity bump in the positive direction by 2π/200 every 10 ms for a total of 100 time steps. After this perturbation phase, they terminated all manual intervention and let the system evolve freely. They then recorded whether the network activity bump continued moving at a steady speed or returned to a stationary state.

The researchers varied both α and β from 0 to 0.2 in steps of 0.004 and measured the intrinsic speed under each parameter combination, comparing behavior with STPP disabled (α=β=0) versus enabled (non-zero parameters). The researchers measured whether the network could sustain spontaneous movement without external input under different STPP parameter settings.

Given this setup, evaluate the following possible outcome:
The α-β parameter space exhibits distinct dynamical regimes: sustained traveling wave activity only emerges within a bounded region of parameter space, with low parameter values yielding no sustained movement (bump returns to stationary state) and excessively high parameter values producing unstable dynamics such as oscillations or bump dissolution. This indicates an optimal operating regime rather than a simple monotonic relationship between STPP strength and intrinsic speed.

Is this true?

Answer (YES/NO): NO